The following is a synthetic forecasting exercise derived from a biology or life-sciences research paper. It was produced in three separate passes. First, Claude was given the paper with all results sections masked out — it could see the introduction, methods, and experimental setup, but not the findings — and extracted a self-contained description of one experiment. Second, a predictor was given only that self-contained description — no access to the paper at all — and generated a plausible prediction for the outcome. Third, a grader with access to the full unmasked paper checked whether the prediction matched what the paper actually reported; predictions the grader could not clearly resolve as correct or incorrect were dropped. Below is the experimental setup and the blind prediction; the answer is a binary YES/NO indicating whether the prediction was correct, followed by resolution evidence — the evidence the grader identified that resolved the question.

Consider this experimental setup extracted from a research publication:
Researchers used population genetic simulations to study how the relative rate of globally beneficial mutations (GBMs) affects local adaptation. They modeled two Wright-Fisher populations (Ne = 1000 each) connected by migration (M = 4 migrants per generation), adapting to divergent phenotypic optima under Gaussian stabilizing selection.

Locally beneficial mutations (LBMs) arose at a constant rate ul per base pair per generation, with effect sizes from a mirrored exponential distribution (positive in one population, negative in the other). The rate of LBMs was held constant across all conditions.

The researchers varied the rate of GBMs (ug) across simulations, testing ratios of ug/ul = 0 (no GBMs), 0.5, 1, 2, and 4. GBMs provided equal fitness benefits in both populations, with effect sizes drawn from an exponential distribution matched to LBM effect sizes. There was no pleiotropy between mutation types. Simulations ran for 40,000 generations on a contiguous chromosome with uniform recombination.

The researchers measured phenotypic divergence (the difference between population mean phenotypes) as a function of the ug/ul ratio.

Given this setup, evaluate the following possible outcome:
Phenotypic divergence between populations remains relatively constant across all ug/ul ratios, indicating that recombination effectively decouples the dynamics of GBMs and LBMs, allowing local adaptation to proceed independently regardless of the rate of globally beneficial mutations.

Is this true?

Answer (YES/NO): NO